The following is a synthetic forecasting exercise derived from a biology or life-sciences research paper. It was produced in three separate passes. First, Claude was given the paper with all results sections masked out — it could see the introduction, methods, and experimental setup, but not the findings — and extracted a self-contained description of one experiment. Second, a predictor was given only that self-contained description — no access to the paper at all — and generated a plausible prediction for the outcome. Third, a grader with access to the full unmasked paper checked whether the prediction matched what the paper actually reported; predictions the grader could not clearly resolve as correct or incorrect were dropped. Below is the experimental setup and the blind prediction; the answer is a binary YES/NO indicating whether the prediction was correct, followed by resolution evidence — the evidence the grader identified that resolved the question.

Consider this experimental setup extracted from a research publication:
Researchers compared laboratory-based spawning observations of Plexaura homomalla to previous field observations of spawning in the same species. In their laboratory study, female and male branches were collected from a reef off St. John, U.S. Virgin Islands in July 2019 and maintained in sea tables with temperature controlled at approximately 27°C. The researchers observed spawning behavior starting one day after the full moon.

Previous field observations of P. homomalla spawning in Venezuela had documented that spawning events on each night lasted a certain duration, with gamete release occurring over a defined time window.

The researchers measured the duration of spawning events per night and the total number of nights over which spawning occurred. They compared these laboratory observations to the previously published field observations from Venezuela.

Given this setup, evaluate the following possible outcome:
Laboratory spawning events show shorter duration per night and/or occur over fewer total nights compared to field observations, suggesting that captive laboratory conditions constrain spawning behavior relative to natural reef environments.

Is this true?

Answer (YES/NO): NO